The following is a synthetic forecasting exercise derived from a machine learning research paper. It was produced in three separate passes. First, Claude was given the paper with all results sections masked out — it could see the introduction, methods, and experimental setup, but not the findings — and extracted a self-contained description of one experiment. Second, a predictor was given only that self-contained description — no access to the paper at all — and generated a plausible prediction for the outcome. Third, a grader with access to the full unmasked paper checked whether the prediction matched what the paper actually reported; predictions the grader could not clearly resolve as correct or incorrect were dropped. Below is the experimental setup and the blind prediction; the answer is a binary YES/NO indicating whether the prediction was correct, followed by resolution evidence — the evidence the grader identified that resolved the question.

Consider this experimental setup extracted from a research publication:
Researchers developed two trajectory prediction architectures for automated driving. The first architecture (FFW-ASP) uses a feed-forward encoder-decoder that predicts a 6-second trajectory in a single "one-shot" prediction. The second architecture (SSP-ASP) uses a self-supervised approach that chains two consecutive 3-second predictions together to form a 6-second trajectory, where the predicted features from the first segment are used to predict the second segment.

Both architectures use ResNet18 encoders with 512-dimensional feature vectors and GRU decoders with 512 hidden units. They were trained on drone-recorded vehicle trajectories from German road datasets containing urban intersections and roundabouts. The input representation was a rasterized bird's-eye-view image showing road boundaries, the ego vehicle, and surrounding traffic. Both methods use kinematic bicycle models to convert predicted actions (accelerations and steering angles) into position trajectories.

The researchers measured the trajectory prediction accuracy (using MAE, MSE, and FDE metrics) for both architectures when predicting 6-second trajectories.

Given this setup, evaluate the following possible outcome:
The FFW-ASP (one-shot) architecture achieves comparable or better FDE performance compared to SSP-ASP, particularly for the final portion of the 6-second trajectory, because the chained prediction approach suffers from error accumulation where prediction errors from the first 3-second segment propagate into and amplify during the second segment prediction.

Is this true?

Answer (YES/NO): NO